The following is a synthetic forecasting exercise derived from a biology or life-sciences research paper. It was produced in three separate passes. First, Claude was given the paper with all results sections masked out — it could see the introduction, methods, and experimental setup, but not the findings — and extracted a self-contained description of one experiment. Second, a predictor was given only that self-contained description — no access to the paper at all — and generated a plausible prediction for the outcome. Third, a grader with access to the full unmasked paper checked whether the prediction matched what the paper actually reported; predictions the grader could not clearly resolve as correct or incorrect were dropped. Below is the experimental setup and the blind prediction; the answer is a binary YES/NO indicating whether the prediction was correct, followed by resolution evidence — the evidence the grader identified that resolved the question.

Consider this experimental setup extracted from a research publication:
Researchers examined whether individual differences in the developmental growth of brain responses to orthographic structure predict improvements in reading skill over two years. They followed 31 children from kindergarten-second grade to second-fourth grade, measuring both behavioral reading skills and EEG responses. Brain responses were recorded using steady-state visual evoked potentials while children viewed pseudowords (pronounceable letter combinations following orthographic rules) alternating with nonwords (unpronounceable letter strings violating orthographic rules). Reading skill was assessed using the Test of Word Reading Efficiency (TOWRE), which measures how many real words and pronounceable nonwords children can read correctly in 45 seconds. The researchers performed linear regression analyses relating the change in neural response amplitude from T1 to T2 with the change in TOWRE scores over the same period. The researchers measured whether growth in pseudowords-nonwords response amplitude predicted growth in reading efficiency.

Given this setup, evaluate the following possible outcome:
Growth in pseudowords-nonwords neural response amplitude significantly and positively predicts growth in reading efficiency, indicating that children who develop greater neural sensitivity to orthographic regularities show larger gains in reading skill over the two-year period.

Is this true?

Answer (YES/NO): NO